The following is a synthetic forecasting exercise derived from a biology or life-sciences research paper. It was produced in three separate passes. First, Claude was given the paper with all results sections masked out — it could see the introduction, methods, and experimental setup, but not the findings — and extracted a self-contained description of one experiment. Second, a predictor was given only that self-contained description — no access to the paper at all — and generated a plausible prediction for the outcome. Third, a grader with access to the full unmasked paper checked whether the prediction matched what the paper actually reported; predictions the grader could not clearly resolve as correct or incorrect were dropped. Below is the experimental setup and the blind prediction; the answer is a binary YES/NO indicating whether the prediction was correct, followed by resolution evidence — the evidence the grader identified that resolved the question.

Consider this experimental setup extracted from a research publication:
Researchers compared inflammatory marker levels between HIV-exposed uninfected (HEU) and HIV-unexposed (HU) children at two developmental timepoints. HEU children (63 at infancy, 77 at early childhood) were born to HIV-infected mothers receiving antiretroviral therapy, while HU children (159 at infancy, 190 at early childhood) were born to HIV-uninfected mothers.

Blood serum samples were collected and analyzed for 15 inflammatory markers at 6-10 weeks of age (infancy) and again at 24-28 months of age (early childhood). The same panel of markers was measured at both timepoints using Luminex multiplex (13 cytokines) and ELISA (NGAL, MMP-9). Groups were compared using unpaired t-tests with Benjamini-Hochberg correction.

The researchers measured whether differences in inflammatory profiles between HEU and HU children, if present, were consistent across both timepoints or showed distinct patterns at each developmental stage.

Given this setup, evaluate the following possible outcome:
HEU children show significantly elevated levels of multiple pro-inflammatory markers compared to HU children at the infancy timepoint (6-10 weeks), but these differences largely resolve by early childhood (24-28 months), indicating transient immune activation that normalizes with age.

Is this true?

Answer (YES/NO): NO